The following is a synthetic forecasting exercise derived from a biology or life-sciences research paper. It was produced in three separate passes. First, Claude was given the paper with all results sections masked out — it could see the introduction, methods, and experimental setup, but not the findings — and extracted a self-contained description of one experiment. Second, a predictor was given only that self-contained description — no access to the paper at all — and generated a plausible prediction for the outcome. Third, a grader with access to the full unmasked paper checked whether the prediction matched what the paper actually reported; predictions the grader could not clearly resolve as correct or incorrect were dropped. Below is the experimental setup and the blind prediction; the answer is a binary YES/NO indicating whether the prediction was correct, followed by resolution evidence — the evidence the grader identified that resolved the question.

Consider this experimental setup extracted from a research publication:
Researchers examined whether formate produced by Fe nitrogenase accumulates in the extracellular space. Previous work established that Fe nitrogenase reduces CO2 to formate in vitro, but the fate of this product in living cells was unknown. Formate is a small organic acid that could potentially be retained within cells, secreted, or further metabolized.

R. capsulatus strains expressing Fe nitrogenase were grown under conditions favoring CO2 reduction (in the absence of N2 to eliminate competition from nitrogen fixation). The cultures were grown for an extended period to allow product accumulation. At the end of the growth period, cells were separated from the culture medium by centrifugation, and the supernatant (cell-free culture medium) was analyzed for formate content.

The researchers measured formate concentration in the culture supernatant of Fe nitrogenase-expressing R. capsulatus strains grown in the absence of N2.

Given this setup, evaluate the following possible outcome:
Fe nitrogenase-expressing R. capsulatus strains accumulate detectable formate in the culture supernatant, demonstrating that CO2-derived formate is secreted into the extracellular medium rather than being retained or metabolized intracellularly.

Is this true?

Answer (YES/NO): YES